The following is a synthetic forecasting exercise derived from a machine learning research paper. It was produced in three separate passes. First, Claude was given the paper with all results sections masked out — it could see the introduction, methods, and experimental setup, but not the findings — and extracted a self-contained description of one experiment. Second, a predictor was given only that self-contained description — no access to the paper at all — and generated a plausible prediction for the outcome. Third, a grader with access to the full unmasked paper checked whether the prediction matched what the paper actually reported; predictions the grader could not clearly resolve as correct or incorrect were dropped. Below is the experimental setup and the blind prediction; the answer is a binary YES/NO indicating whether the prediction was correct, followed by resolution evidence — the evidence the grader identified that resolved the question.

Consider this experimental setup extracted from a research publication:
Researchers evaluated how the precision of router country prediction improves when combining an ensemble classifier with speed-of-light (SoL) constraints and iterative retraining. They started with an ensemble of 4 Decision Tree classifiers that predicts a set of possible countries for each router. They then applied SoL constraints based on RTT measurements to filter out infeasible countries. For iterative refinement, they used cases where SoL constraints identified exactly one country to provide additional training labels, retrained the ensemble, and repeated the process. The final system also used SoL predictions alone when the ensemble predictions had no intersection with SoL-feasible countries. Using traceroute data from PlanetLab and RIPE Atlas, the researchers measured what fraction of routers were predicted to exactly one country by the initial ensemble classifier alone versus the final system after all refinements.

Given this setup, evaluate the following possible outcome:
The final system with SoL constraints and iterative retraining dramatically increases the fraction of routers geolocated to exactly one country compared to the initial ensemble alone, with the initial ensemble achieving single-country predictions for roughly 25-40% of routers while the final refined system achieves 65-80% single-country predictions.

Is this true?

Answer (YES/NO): NO